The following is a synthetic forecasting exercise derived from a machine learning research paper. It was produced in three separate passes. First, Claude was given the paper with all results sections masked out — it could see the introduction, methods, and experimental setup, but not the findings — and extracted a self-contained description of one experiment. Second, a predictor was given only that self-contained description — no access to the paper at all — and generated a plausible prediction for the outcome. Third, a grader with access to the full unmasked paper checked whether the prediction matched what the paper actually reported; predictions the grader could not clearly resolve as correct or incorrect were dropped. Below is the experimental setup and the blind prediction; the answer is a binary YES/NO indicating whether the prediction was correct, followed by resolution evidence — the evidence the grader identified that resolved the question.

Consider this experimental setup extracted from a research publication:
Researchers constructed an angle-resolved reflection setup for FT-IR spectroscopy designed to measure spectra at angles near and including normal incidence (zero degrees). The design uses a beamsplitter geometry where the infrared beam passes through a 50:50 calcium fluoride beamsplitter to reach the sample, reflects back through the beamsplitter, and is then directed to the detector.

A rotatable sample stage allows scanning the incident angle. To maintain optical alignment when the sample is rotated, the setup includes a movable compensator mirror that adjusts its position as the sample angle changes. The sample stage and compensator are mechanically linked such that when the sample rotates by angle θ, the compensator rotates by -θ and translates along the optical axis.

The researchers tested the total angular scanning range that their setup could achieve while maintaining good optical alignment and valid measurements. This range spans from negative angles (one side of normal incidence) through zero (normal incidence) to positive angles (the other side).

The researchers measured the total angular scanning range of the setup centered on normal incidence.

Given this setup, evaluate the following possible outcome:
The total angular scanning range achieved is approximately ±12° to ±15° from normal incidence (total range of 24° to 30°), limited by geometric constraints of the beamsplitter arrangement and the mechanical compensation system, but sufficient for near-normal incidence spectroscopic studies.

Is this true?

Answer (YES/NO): NO